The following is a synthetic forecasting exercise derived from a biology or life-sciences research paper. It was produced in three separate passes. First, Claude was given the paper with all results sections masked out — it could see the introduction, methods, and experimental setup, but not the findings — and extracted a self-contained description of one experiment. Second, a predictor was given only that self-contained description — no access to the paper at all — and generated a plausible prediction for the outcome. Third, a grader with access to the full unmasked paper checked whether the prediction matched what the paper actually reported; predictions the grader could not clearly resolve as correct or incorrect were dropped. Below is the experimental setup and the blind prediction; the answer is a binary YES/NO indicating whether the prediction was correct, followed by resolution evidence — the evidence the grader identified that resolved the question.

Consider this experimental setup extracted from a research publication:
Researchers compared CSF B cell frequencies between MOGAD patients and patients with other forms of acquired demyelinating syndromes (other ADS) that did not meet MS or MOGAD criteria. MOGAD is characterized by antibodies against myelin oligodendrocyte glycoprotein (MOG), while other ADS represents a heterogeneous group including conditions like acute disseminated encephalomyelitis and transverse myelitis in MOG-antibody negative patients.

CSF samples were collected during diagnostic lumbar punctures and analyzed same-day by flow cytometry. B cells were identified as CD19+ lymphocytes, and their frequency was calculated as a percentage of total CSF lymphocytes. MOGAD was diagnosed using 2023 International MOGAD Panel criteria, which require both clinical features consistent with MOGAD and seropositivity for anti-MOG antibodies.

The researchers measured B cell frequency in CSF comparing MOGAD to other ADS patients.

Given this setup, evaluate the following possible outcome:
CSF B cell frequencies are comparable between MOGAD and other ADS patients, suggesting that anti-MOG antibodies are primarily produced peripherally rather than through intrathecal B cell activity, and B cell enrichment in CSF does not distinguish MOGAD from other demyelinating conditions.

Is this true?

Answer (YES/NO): YES